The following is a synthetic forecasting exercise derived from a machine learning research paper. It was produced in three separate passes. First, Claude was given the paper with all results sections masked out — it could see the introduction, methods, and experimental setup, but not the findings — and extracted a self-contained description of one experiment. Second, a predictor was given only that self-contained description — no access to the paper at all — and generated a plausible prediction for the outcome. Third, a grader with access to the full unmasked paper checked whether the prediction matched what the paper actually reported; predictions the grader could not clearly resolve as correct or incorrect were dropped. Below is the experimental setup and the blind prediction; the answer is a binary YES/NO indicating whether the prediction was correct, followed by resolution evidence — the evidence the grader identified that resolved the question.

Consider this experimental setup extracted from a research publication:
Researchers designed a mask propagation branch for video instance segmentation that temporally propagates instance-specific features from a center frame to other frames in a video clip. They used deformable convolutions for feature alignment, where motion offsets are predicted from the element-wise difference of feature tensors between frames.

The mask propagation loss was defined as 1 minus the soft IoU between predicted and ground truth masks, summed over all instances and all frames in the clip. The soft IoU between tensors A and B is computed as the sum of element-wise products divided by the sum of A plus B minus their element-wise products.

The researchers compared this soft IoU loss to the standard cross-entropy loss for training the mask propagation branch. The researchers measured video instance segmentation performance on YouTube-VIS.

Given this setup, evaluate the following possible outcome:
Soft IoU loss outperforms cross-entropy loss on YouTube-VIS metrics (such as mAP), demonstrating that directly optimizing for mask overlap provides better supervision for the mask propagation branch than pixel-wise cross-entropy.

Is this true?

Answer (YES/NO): YES